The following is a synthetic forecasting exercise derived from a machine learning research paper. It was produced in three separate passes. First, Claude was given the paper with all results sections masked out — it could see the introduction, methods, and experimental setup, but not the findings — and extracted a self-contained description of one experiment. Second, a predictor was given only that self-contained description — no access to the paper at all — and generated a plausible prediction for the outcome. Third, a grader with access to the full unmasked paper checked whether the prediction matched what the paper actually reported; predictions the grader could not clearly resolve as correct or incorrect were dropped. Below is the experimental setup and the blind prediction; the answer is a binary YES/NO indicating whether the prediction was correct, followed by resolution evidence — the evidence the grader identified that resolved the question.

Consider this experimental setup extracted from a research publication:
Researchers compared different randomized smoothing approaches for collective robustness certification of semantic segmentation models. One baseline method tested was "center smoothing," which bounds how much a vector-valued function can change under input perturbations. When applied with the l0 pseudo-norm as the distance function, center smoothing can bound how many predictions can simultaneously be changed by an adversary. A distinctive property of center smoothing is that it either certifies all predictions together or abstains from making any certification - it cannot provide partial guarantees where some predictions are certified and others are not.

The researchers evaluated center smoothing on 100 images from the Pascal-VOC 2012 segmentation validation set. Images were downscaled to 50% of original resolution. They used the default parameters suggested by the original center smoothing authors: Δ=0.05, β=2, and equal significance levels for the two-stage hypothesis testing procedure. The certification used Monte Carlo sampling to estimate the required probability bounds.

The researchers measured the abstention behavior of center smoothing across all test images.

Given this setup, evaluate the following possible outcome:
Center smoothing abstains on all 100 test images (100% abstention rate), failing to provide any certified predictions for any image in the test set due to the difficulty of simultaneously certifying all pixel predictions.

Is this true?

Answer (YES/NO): NO